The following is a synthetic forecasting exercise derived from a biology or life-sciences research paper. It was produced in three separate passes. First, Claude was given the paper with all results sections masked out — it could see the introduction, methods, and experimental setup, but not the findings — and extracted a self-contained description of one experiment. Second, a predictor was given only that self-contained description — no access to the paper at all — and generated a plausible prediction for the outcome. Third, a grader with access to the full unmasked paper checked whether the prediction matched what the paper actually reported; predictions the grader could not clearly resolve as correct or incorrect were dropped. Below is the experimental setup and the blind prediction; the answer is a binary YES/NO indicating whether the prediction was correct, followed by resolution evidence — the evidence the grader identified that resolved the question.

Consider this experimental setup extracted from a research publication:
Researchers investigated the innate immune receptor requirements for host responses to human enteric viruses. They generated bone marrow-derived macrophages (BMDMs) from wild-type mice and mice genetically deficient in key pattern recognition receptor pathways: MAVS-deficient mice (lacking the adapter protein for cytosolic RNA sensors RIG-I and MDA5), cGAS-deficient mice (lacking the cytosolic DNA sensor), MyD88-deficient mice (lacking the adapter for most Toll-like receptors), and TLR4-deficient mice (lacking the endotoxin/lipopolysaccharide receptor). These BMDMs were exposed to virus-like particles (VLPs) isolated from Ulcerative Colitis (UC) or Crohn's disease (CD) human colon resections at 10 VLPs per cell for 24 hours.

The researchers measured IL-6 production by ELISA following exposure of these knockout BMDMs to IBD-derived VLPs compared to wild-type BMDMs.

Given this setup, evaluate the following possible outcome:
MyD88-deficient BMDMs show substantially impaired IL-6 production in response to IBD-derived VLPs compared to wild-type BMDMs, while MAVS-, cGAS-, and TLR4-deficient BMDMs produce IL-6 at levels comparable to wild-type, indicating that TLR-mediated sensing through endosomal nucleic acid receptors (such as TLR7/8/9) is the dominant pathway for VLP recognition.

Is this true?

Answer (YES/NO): NO